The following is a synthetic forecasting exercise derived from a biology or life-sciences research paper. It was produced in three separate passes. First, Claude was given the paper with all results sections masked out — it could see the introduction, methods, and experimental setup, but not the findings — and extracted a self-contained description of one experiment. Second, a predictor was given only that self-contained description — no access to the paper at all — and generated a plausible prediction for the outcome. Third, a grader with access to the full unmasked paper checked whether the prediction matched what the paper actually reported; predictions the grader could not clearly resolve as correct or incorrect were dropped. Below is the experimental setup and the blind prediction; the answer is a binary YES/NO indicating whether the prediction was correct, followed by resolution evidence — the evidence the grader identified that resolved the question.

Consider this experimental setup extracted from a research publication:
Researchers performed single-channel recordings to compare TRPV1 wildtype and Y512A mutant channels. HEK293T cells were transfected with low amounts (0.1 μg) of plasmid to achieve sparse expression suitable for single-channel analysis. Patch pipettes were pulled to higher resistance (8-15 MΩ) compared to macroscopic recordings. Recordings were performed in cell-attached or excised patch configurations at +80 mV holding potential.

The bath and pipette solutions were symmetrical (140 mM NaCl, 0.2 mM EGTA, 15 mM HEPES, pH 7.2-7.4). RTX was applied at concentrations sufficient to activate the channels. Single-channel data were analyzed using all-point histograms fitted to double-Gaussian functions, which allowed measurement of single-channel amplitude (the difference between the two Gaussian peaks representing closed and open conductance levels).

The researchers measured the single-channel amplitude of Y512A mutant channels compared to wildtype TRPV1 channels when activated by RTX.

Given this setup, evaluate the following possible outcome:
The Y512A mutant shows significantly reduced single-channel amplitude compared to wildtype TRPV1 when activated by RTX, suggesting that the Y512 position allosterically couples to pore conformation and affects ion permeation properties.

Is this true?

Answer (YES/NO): NO